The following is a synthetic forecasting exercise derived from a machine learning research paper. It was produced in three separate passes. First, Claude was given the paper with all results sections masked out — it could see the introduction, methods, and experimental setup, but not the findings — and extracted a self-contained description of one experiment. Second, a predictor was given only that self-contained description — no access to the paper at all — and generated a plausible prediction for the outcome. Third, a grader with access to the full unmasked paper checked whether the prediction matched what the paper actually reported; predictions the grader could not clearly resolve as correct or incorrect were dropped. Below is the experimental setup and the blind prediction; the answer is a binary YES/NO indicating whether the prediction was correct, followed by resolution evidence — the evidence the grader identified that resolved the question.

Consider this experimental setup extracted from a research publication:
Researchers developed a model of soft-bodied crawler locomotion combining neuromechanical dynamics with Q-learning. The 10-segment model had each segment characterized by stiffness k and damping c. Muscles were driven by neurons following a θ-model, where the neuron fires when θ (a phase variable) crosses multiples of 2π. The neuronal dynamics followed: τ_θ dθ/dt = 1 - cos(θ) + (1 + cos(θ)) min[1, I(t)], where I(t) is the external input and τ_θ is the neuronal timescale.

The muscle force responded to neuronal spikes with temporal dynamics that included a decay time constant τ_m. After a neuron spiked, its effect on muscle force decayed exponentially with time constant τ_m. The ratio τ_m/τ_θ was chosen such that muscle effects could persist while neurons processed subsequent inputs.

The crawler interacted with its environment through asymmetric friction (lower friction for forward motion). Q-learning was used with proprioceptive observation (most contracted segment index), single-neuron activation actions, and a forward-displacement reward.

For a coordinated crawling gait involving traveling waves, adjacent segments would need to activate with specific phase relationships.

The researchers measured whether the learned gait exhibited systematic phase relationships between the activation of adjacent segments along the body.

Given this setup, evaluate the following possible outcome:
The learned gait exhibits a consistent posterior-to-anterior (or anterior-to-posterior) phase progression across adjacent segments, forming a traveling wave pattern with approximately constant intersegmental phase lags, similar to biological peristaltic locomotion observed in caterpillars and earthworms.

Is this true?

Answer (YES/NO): YES